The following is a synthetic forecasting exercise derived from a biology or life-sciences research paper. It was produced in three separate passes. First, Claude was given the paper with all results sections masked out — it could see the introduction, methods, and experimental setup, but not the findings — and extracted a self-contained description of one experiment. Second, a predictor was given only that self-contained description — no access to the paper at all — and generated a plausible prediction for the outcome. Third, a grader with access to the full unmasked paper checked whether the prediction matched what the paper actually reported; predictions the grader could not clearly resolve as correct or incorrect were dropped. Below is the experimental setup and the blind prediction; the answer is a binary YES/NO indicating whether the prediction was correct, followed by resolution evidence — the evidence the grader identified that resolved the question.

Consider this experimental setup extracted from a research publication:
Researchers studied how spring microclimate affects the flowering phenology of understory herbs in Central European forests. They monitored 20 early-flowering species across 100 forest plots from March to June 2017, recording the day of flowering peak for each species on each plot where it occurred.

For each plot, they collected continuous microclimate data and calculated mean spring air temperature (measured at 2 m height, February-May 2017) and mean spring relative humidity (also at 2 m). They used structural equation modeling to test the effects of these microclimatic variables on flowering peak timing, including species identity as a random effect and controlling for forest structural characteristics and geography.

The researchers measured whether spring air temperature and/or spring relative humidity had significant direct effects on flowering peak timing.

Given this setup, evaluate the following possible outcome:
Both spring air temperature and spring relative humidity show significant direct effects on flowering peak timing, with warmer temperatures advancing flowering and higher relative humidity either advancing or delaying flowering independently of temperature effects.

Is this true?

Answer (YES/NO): YES